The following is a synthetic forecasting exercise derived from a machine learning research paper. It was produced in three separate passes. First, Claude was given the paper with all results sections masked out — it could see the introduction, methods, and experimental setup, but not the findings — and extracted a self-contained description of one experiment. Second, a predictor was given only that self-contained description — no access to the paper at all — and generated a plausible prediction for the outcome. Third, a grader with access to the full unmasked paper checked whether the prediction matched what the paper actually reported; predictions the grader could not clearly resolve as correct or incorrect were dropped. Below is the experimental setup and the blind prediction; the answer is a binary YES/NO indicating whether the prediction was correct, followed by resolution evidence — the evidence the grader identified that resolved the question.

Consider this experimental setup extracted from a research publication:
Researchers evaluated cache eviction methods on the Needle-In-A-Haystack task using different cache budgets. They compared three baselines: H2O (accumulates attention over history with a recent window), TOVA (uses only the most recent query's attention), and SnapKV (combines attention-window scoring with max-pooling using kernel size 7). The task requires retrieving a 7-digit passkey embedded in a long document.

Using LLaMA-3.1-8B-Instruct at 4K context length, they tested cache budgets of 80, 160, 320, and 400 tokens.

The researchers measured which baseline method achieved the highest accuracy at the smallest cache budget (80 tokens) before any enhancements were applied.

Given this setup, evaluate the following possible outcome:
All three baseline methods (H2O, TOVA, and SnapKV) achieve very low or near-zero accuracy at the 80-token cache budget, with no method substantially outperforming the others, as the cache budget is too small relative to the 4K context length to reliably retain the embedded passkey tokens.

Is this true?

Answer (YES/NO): NO